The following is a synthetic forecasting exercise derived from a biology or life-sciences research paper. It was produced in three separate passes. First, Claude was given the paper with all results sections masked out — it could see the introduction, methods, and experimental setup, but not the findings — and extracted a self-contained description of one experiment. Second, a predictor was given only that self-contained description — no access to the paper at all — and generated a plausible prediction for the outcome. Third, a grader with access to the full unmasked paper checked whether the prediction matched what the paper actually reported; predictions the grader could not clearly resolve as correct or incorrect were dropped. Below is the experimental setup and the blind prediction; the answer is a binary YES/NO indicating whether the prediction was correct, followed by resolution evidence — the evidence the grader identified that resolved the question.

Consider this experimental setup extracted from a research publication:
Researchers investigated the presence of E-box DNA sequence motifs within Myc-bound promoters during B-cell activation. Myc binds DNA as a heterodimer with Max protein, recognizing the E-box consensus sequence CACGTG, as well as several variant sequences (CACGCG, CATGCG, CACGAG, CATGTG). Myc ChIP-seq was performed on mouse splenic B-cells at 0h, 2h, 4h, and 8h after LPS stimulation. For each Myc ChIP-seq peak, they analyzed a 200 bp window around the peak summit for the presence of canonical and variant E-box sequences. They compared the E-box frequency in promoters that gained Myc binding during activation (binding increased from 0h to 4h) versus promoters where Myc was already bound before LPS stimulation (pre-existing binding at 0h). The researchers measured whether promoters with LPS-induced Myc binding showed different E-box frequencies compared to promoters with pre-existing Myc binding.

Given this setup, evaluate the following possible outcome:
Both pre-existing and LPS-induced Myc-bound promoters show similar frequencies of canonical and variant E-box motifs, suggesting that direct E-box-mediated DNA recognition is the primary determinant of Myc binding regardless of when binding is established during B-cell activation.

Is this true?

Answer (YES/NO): NO